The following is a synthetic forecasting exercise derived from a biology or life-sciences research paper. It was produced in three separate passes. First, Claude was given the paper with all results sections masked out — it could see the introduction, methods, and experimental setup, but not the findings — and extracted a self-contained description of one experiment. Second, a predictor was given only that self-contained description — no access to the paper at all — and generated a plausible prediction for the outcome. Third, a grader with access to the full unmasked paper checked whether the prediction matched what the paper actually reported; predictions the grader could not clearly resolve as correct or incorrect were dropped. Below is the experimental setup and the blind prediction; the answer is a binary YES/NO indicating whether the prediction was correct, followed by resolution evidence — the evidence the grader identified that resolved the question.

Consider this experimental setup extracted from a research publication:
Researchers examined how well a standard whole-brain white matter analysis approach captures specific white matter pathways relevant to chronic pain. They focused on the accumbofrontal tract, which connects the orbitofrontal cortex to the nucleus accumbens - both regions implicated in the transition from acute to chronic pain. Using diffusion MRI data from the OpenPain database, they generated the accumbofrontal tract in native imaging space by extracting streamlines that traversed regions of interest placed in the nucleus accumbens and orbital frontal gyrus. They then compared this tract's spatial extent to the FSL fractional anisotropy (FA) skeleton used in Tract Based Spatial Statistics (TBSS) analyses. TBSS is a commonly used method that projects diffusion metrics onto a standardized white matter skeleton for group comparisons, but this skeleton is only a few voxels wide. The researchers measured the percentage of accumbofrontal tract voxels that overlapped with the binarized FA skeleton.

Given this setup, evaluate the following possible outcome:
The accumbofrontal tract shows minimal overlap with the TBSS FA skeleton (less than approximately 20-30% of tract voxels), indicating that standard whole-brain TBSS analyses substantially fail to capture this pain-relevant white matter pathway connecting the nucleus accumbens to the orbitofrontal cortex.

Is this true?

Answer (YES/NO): YES